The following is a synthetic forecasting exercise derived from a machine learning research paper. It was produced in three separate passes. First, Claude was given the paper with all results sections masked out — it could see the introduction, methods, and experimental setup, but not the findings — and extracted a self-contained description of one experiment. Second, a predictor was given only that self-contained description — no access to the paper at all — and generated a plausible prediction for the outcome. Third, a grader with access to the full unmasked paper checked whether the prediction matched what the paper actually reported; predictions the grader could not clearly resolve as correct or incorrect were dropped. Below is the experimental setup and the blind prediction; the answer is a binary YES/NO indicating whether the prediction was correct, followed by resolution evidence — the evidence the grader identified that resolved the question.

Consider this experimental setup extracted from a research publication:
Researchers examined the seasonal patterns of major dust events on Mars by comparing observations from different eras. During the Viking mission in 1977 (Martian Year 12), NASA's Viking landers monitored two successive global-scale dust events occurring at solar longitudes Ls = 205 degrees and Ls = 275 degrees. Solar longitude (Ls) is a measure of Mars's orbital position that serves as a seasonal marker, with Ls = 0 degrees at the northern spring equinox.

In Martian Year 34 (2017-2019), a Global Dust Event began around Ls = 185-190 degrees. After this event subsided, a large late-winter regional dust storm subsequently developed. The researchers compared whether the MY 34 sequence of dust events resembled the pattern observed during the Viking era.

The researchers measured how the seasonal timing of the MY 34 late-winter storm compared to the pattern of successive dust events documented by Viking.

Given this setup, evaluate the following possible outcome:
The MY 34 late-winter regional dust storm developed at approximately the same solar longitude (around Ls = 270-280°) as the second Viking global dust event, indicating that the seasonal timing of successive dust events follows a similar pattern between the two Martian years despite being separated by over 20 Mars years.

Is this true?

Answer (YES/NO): NO